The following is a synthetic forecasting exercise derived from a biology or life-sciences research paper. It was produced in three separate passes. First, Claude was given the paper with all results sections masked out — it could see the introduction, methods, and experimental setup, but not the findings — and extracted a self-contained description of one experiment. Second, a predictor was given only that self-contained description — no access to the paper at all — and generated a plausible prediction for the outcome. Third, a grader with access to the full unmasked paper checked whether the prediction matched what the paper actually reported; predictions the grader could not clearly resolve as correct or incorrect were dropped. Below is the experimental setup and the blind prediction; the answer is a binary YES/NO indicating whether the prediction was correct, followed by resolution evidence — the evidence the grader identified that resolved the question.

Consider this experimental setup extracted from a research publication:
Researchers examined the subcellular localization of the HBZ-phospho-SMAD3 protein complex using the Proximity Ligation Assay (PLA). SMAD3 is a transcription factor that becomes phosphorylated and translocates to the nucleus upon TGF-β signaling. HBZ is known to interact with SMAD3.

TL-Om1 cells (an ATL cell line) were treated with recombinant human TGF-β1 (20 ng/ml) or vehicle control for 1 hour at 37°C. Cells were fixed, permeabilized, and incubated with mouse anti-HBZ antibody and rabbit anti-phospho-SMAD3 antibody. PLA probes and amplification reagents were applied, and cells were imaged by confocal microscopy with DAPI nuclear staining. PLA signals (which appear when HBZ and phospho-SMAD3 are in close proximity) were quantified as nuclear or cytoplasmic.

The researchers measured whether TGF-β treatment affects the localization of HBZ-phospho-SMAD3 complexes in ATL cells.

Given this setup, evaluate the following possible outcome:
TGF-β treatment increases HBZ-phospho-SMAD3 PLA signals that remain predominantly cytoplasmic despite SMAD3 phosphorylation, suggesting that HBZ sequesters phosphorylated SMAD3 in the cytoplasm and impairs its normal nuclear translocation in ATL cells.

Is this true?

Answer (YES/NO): NO